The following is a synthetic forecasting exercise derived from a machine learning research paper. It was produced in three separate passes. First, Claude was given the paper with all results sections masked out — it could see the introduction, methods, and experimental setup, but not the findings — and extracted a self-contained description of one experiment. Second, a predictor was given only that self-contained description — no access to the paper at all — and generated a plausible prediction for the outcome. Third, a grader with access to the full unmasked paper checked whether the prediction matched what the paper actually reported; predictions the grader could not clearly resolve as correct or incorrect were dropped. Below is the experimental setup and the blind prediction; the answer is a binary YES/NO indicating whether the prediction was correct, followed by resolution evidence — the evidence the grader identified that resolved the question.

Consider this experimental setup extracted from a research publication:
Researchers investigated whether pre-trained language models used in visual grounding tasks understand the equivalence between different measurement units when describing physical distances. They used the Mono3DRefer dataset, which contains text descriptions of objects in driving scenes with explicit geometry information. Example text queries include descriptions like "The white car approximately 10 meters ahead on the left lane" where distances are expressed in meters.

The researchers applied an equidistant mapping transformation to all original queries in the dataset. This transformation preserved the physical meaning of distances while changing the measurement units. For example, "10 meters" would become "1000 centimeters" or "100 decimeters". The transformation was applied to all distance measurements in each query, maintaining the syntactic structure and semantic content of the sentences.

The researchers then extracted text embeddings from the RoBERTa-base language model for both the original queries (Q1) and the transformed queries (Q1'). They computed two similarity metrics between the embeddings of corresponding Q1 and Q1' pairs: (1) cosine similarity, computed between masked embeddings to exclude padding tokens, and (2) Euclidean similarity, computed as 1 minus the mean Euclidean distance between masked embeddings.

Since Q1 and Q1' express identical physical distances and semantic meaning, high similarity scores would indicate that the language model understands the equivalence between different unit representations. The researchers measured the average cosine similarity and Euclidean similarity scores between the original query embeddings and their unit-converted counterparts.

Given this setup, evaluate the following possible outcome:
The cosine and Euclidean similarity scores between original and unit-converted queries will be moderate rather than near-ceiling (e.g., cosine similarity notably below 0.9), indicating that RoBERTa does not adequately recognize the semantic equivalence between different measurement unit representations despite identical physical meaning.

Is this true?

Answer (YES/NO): YES